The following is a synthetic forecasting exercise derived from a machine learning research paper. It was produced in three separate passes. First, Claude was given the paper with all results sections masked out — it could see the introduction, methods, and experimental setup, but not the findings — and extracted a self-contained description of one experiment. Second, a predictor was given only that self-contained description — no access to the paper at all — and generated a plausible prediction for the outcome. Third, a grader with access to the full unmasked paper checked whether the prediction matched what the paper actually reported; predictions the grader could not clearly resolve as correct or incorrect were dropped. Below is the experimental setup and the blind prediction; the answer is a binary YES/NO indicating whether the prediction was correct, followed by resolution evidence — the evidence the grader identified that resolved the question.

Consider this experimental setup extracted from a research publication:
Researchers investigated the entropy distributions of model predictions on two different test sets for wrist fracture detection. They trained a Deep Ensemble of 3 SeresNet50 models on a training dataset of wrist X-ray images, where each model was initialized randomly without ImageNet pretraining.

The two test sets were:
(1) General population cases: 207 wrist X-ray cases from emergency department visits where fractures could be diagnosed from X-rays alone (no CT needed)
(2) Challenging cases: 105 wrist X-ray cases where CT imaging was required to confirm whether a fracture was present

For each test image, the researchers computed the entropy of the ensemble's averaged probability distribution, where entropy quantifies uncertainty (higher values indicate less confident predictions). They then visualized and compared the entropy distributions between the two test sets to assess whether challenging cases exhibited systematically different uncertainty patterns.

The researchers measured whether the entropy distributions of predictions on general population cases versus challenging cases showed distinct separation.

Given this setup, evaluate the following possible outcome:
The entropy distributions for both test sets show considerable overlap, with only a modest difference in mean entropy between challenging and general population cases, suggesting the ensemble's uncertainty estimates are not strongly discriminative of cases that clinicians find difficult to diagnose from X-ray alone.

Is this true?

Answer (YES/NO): YES